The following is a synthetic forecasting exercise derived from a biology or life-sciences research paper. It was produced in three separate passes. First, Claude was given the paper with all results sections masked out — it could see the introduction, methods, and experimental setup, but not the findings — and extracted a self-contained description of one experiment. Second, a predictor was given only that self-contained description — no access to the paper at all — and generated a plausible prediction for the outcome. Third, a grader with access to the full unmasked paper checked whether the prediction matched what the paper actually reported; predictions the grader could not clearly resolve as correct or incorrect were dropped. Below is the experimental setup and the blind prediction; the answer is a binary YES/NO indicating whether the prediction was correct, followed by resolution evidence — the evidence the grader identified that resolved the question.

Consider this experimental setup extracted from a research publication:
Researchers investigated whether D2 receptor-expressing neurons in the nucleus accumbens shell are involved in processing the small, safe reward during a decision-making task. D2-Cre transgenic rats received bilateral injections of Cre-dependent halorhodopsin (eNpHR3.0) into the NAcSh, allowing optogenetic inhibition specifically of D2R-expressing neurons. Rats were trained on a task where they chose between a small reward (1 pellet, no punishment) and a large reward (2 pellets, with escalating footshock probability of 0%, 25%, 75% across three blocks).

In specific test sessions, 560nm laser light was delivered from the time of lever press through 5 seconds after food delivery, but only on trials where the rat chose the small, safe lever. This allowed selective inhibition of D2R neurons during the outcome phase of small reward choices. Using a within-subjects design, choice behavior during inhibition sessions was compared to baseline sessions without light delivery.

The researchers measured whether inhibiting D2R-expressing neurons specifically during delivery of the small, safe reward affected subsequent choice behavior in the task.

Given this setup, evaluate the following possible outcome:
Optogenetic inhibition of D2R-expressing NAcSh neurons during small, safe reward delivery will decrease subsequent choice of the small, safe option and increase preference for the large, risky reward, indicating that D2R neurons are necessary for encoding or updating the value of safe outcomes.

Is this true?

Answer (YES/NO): NO